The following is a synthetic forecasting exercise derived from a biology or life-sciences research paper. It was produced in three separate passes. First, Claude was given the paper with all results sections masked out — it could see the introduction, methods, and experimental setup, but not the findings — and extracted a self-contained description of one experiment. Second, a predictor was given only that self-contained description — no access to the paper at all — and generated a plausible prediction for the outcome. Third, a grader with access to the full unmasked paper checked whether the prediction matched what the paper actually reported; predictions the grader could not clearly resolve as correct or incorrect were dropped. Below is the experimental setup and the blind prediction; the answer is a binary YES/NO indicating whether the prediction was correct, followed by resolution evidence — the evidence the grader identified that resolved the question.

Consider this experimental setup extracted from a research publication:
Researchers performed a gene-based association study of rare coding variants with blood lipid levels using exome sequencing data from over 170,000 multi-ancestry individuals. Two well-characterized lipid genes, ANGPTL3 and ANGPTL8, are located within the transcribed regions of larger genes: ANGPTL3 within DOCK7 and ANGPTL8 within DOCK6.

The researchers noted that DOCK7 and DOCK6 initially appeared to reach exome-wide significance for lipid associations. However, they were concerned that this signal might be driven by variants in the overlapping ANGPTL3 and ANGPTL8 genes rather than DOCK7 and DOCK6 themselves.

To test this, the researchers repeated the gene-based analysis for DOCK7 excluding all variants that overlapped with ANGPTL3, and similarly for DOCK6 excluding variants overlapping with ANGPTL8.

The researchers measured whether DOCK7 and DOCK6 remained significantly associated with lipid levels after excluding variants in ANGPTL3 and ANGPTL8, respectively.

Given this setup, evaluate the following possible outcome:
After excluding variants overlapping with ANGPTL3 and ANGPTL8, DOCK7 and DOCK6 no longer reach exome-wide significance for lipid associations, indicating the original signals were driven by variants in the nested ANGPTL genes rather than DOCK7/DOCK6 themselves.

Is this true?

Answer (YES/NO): YES